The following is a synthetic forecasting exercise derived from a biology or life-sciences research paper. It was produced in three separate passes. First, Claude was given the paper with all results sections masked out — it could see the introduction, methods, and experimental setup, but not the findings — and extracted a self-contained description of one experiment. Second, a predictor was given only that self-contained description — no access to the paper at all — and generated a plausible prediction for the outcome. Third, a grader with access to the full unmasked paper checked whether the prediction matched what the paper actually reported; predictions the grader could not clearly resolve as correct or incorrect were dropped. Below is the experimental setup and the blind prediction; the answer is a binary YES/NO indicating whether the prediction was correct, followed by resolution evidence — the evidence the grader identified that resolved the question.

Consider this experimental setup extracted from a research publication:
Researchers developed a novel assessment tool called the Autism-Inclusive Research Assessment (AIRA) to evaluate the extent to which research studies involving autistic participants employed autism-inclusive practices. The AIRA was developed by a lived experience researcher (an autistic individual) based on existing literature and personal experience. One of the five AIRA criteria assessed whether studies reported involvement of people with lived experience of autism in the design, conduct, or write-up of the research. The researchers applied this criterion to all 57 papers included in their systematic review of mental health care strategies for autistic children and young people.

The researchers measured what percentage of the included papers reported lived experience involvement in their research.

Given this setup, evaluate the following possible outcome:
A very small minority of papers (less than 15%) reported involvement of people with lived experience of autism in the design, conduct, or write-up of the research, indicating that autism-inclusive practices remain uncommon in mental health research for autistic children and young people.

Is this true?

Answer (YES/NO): YES